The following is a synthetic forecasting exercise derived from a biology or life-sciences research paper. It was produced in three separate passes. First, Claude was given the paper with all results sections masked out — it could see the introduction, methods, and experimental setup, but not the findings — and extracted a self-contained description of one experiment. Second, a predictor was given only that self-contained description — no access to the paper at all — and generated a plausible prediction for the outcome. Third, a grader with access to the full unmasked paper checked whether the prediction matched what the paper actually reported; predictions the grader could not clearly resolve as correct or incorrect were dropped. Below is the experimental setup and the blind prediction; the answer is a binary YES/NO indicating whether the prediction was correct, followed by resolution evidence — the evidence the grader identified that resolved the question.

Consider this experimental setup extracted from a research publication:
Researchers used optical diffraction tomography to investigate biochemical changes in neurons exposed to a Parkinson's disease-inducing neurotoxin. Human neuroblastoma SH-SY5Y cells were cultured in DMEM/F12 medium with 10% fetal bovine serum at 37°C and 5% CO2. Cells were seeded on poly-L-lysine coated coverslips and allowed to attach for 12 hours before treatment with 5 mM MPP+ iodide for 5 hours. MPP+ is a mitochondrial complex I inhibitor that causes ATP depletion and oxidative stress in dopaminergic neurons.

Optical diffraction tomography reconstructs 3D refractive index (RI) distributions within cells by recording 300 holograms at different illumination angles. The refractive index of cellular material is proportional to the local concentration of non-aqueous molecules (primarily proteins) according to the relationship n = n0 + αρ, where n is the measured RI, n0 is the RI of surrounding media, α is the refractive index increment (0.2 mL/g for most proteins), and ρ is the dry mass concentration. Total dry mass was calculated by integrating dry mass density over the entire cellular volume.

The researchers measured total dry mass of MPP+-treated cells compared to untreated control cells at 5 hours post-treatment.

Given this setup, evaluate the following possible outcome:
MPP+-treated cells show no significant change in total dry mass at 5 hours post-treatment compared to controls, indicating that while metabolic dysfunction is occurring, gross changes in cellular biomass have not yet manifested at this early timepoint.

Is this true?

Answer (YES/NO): YES